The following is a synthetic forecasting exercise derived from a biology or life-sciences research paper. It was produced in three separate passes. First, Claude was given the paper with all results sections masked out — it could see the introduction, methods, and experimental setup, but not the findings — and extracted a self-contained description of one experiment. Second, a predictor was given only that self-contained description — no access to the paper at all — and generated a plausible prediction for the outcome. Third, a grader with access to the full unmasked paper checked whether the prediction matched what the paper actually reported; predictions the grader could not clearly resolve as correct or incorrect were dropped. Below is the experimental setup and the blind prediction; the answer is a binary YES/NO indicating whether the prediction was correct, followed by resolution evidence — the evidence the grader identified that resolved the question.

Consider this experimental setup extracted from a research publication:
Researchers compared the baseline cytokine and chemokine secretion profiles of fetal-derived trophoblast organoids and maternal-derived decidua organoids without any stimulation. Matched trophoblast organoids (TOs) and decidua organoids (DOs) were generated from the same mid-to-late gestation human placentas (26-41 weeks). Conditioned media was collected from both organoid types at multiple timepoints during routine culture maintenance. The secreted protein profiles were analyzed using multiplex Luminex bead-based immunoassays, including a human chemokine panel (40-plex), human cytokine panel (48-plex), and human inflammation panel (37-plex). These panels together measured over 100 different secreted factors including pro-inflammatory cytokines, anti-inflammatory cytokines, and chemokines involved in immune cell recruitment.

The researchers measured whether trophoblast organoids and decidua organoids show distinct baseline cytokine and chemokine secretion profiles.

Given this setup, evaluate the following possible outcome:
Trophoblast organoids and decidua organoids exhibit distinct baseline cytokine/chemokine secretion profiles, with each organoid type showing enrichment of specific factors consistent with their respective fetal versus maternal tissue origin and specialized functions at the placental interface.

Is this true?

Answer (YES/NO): YES